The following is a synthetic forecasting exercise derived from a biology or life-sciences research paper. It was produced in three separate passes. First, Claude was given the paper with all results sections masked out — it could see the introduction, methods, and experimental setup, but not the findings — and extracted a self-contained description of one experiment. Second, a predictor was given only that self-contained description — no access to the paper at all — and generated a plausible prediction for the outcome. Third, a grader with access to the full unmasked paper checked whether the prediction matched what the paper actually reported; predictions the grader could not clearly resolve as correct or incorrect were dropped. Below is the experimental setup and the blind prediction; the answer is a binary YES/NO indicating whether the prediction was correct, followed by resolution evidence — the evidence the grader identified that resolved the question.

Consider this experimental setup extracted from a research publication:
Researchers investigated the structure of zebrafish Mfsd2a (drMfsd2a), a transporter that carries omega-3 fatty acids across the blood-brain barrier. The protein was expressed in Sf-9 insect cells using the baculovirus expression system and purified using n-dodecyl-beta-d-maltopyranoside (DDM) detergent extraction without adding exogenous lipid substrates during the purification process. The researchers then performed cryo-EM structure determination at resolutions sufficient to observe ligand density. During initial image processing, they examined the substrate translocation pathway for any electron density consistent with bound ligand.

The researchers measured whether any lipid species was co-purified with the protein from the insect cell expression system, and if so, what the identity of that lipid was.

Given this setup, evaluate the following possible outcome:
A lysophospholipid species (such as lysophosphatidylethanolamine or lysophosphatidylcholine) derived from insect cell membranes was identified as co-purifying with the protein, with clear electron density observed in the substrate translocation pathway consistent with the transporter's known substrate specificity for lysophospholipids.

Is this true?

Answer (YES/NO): YES